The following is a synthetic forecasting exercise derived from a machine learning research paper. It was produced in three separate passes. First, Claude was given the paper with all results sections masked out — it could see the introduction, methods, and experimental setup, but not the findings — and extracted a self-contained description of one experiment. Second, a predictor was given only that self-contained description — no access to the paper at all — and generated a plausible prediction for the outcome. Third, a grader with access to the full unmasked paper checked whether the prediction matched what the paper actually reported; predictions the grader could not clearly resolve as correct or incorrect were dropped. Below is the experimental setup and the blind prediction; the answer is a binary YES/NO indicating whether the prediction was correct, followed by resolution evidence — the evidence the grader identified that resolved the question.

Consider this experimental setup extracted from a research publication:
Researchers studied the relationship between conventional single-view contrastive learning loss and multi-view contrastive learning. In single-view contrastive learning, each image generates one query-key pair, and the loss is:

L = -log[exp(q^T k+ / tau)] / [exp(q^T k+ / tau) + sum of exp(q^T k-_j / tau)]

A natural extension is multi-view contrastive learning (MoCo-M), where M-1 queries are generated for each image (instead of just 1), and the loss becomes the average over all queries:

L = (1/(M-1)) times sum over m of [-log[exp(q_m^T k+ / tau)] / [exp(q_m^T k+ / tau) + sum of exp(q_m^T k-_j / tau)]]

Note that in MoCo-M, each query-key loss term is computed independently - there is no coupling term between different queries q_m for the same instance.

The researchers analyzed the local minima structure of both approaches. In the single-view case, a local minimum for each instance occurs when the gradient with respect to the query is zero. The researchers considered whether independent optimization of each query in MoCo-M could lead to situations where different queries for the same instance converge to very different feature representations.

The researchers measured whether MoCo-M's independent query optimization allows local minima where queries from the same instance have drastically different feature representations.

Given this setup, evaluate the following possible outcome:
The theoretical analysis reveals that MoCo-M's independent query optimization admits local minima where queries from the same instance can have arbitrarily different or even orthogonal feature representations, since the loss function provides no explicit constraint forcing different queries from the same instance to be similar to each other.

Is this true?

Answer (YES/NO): YES